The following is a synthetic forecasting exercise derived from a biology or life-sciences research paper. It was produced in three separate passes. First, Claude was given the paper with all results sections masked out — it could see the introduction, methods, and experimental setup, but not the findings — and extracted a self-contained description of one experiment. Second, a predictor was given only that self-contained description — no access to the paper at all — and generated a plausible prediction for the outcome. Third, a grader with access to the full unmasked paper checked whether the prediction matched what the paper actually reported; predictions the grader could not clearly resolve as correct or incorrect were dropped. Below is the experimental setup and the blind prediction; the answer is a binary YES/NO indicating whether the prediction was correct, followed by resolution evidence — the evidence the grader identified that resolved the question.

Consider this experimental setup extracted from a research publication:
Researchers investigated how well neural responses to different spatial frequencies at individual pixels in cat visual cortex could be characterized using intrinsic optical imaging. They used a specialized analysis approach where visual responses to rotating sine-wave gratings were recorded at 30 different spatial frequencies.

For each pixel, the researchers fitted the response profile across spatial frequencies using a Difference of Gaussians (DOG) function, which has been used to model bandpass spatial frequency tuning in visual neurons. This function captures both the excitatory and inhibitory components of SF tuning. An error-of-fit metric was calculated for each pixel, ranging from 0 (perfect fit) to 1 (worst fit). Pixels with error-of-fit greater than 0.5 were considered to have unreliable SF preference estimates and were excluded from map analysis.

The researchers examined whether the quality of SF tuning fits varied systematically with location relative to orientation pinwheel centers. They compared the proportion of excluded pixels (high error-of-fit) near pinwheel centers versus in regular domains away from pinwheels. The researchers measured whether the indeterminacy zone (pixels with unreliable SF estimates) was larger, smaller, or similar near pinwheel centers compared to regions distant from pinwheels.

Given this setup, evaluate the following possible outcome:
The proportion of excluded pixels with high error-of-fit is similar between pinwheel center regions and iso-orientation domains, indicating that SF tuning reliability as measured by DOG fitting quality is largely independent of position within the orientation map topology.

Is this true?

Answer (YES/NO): NO